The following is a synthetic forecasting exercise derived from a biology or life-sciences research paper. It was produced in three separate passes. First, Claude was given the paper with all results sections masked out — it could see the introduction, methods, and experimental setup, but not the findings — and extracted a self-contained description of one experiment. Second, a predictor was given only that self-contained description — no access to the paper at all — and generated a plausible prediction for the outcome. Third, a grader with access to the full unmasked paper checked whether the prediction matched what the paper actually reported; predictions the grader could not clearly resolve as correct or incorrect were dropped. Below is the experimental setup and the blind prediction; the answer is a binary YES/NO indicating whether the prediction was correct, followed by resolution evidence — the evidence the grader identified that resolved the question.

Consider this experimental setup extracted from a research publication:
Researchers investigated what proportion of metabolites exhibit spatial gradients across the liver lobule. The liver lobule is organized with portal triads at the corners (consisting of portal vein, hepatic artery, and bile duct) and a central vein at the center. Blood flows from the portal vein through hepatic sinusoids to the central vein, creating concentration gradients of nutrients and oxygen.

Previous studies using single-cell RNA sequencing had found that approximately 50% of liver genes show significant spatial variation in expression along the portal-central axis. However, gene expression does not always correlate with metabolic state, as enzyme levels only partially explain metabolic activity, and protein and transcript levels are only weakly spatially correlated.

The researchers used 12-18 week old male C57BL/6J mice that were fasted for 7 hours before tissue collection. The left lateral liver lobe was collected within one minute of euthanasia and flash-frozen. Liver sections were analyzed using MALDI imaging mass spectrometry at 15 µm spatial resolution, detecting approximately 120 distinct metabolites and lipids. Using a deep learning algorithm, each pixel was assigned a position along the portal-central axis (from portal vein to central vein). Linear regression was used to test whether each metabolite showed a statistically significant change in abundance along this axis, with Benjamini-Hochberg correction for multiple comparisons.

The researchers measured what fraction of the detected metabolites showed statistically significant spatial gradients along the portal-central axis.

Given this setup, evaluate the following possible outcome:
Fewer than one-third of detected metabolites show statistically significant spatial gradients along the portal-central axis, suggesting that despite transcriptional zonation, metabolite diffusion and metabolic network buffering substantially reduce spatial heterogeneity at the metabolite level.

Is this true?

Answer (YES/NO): NO